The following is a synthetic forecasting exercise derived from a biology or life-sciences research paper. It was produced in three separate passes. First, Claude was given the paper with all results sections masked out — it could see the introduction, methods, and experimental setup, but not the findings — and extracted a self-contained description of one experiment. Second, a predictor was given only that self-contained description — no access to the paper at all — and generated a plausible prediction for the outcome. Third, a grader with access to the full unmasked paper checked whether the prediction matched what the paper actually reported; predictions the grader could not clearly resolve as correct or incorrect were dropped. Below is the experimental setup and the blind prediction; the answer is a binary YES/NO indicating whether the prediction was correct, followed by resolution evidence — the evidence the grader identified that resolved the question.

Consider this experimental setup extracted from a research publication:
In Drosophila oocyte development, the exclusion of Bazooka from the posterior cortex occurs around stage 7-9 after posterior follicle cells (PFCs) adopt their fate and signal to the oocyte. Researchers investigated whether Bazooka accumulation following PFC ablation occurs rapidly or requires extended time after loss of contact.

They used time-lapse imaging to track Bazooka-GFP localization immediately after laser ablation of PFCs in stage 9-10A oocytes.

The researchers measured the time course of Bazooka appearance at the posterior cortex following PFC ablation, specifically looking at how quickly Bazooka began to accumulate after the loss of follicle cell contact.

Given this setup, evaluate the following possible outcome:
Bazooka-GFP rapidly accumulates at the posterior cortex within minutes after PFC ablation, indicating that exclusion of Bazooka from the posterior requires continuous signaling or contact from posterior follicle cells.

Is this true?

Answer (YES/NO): YES